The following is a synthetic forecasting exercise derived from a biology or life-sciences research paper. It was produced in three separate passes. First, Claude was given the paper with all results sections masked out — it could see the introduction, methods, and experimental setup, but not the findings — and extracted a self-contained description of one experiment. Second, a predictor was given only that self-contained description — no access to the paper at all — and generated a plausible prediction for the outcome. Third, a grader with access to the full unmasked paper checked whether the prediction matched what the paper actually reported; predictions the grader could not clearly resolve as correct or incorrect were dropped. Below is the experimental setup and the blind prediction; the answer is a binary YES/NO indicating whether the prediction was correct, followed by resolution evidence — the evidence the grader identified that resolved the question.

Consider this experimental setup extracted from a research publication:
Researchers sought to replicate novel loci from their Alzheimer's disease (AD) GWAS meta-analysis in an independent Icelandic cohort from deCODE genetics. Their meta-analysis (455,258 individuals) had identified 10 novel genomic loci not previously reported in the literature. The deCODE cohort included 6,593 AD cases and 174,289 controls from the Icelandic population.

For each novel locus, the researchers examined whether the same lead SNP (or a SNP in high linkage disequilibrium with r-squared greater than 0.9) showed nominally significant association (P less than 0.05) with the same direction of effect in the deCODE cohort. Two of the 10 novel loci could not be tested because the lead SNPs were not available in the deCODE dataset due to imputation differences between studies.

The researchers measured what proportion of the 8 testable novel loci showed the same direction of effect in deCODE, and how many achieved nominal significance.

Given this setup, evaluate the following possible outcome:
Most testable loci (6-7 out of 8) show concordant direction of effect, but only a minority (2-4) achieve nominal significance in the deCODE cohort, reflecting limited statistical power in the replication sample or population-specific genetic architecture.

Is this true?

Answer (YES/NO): YES